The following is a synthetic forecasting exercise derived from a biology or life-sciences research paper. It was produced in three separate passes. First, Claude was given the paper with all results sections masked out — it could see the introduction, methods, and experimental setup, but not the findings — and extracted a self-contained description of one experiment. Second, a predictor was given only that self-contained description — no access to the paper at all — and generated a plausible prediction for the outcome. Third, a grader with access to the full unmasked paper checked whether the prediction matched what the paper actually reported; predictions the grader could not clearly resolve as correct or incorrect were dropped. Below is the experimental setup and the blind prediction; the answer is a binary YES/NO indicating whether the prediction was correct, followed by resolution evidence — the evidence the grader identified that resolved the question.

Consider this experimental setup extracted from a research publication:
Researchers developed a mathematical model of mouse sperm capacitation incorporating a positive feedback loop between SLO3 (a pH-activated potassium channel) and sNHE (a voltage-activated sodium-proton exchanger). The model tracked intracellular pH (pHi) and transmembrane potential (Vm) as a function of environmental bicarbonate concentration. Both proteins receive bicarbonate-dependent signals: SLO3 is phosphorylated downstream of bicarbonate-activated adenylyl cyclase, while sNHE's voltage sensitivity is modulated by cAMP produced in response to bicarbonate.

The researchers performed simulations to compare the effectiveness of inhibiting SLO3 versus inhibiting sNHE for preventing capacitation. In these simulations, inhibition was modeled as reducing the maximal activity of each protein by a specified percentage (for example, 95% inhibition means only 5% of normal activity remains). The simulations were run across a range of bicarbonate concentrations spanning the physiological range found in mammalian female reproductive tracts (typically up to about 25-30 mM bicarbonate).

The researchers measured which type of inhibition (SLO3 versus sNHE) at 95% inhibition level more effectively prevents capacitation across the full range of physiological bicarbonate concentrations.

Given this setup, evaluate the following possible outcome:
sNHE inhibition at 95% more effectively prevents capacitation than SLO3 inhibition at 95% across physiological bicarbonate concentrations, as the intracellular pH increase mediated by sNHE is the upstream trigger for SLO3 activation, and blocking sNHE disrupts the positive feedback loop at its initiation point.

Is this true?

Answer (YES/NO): NO